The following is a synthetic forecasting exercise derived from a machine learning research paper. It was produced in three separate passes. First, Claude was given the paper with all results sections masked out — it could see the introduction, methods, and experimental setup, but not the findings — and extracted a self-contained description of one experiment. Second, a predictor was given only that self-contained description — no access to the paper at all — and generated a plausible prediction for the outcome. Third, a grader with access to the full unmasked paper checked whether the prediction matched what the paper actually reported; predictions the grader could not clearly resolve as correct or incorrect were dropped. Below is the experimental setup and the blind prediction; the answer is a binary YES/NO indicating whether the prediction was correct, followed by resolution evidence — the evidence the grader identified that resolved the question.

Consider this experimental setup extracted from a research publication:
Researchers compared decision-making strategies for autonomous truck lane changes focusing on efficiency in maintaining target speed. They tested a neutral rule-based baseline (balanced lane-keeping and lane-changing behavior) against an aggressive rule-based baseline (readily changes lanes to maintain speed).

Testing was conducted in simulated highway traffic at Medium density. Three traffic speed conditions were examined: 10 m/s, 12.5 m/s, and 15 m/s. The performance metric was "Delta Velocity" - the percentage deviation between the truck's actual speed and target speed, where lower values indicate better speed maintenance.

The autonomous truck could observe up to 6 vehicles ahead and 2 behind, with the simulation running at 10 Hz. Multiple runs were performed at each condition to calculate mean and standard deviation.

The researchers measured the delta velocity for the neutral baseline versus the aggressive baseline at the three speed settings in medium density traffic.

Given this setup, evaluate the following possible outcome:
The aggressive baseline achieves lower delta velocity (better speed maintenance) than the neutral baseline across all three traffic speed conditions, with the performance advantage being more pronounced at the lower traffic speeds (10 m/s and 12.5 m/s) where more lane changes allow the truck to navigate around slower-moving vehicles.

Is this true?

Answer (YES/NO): YES